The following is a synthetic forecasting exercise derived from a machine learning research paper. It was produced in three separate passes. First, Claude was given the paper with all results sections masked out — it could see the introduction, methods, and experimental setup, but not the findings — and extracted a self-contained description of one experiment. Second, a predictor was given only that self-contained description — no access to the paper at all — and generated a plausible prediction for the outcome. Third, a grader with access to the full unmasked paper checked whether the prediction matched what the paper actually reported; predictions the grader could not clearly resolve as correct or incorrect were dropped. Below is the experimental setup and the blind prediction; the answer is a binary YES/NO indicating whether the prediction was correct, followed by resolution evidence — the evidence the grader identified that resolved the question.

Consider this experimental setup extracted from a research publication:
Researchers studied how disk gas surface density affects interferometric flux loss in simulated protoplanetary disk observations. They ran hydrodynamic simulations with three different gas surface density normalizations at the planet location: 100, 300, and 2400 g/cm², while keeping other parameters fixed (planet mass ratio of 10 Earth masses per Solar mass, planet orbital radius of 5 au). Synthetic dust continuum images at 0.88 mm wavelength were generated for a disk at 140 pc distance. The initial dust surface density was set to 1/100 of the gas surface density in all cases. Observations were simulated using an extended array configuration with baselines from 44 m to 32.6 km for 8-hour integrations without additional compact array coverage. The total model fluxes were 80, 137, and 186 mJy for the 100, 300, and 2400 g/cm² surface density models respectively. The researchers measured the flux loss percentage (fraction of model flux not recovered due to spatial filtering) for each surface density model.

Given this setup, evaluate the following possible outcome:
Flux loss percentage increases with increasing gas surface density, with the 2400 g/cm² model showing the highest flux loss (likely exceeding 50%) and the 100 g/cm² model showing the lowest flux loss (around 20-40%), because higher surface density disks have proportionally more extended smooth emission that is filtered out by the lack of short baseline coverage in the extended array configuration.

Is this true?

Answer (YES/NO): NO